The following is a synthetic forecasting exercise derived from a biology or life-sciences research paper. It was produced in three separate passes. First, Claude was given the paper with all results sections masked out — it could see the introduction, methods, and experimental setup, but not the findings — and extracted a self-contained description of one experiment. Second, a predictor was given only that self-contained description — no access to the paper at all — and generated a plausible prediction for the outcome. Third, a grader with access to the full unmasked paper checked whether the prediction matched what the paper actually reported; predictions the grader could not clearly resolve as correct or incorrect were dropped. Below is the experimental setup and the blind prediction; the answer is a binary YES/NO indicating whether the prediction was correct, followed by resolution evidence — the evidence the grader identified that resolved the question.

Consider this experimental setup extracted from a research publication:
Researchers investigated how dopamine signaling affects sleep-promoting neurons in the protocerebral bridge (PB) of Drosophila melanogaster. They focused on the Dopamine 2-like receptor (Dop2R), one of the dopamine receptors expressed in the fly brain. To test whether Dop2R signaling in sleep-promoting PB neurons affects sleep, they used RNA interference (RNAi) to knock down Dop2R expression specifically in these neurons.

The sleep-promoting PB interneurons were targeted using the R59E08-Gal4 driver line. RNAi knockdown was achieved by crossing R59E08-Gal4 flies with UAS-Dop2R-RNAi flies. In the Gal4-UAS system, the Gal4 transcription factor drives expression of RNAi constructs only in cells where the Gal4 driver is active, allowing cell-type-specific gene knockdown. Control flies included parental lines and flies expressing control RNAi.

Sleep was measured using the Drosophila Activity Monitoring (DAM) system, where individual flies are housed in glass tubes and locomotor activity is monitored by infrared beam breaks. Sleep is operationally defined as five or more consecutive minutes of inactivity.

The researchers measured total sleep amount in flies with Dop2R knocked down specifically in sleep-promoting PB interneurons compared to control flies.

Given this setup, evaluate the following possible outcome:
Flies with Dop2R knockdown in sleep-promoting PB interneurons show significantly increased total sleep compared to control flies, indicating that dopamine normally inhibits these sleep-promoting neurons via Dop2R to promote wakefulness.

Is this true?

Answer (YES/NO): YES